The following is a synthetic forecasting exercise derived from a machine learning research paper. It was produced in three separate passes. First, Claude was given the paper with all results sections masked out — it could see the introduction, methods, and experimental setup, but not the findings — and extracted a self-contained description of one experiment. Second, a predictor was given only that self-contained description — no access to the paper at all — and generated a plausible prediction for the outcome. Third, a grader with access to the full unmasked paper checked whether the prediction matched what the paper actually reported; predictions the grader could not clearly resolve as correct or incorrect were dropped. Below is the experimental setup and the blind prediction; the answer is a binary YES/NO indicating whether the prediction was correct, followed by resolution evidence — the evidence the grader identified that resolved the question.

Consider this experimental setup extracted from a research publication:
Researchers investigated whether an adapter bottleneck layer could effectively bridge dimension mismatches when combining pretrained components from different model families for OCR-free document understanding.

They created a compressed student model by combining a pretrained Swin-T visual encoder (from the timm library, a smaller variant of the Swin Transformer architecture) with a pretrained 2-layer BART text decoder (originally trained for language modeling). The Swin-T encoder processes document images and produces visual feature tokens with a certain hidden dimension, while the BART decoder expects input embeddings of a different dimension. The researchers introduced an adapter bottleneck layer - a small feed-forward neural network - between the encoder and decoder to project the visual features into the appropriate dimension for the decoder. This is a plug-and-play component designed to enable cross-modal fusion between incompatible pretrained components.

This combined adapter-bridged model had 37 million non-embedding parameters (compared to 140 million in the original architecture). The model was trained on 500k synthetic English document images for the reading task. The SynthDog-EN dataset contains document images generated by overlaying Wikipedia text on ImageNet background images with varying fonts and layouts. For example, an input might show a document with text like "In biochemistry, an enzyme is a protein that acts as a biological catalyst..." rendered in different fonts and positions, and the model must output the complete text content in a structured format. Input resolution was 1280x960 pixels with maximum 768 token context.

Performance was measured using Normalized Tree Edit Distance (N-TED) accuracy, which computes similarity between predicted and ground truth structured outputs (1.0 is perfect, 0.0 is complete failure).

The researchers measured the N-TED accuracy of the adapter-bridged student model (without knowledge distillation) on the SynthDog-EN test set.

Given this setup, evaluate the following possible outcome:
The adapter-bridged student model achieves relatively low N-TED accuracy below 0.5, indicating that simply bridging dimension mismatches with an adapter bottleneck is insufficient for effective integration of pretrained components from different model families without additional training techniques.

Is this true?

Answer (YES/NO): NO